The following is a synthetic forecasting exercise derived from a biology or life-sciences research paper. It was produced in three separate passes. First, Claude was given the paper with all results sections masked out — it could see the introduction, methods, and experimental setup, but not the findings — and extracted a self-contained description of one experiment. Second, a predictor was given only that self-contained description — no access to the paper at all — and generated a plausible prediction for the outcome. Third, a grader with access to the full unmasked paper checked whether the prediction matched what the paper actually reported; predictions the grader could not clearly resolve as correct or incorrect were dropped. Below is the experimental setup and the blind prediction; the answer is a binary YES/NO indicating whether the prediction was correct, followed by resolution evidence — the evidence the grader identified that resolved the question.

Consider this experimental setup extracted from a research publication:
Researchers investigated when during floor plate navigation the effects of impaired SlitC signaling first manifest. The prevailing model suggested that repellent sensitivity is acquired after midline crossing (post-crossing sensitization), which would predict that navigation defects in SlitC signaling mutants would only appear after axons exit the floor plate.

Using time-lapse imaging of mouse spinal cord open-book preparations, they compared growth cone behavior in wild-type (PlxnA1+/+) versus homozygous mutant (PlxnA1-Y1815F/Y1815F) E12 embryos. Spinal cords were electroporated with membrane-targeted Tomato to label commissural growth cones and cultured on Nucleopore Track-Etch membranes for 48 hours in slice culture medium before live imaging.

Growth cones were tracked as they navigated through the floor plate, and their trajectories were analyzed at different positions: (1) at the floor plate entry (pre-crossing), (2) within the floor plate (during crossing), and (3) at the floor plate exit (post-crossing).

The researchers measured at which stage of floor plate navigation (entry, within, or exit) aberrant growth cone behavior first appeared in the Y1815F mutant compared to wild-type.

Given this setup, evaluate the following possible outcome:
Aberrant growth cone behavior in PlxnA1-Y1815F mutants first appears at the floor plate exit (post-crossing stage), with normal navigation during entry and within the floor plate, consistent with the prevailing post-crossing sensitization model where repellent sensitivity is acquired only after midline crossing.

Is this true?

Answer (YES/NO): NO